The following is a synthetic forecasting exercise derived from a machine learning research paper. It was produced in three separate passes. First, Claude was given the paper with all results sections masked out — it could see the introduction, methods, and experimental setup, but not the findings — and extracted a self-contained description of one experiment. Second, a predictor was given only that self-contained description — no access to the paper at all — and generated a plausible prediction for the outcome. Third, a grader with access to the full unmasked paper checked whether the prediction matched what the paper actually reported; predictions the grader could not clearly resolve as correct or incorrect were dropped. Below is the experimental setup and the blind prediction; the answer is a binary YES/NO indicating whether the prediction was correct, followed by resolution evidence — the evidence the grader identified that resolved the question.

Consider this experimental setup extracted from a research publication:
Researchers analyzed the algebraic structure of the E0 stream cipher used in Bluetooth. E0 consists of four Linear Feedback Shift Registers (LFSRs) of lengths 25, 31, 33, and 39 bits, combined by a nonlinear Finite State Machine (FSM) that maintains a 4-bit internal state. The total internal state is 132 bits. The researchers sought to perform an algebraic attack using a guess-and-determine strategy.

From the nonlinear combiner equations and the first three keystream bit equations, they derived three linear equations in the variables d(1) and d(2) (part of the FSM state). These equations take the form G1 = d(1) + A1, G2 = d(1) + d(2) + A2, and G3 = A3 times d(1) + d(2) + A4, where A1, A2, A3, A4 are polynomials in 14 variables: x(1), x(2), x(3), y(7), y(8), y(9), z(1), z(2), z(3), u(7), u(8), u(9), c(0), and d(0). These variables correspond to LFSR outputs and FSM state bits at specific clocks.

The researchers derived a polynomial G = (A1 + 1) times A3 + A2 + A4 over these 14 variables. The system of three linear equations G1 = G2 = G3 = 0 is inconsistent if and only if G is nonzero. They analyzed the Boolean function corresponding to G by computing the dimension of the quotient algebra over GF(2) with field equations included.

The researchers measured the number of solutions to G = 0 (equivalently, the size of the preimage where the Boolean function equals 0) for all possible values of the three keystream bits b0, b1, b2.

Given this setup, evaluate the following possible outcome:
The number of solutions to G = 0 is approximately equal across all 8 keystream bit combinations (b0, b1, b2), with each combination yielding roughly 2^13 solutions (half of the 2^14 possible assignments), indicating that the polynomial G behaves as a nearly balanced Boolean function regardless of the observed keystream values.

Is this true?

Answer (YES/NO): YES